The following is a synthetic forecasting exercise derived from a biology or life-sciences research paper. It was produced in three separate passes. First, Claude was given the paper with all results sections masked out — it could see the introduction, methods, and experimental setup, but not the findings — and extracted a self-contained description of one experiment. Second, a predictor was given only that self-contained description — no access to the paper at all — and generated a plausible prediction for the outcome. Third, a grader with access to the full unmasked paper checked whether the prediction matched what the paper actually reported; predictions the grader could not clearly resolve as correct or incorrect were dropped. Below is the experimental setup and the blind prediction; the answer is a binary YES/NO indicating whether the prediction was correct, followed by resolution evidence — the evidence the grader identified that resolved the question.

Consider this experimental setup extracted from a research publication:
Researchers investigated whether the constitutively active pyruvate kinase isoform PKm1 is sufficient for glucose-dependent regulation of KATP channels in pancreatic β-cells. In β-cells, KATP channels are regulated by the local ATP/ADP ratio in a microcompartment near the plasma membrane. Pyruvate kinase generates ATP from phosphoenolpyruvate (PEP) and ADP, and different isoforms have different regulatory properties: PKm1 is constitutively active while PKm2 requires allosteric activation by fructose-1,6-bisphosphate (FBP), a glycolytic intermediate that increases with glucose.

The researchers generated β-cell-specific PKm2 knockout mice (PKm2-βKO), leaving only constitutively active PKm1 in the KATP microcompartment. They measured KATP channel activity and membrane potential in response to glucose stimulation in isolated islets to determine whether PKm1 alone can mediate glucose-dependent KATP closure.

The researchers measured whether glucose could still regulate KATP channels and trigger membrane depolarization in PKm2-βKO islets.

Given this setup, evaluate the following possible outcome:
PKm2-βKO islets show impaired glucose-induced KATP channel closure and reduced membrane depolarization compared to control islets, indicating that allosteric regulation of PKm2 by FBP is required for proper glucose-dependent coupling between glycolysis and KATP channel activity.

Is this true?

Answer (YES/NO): NO